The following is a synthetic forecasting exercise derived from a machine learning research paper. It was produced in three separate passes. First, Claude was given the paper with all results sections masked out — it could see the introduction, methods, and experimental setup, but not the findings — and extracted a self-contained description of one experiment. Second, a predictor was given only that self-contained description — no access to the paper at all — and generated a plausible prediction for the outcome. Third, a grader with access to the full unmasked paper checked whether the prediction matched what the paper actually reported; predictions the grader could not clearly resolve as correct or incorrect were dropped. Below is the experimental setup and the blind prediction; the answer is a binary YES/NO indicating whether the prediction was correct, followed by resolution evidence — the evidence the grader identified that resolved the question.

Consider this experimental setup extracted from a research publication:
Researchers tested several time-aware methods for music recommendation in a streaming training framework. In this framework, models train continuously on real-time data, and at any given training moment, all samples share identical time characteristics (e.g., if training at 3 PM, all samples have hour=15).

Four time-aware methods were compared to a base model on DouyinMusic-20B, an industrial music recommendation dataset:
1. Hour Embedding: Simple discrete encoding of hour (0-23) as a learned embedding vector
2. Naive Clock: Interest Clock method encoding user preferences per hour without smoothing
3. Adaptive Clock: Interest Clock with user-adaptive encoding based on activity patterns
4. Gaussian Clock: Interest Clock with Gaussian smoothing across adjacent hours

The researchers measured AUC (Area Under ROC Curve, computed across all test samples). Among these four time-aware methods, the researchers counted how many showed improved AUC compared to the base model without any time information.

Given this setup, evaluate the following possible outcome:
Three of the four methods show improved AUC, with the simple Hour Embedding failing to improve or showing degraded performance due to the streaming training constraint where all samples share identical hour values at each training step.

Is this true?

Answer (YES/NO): YES